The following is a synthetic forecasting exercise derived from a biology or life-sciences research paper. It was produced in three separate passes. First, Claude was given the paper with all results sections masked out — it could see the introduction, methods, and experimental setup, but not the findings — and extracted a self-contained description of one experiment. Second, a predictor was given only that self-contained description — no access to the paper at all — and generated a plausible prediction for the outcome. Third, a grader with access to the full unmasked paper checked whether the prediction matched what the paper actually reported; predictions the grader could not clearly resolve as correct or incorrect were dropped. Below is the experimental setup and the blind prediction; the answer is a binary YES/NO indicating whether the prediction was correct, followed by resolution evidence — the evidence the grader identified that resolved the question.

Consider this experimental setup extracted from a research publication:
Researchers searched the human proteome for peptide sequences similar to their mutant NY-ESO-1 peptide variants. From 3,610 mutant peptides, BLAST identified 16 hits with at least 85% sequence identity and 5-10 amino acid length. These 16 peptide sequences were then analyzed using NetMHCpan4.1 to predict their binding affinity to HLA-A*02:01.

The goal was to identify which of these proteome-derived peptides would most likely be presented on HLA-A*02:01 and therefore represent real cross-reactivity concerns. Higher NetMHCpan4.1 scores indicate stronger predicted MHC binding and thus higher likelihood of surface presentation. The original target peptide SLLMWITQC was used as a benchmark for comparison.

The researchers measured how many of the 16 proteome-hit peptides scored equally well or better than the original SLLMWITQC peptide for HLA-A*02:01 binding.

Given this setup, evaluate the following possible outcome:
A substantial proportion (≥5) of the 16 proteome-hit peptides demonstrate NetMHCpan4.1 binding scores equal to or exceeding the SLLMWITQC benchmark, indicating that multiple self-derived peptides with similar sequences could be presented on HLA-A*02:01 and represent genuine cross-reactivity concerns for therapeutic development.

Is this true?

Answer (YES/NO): NO